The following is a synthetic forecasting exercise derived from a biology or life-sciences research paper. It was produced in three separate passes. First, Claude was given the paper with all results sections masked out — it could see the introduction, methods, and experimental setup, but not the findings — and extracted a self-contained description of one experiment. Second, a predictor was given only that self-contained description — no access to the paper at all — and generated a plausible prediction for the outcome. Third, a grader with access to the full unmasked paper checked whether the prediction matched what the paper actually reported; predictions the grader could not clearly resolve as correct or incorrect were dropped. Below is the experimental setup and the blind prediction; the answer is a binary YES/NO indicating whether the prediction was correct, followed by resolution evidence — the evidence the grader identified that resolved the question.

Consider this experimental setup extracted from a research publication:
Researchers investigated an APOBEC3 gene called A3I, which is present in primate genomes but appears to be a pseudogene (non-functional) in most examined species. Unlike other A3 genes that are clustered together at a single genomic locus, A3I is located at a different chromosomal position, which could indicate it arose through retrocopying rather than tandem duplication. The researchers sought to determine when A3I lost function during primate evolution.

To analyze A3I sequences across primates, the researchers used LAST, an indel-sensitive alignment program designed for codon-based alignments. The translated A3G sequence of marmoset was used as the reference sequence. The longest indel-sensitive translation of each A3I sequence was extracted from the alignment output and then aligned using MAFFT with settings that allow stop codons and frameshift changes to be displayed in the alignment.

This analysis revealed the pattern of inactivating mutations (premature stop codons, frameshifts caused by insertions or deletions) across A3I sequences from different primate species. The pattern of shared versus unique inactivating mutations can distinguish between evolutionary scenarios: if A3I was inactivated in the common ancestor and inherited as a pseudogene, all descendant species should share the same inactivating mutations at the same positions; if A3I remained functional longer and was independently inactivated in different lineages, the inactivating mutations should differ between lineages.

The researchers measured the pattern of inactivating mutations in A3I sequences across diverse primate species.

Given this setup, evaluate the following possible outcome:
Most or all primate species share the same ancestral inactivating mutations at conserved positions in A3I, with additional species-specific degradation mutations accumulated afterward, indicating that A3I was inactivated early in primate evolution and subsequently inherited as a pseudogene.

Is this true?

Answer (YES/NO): YES